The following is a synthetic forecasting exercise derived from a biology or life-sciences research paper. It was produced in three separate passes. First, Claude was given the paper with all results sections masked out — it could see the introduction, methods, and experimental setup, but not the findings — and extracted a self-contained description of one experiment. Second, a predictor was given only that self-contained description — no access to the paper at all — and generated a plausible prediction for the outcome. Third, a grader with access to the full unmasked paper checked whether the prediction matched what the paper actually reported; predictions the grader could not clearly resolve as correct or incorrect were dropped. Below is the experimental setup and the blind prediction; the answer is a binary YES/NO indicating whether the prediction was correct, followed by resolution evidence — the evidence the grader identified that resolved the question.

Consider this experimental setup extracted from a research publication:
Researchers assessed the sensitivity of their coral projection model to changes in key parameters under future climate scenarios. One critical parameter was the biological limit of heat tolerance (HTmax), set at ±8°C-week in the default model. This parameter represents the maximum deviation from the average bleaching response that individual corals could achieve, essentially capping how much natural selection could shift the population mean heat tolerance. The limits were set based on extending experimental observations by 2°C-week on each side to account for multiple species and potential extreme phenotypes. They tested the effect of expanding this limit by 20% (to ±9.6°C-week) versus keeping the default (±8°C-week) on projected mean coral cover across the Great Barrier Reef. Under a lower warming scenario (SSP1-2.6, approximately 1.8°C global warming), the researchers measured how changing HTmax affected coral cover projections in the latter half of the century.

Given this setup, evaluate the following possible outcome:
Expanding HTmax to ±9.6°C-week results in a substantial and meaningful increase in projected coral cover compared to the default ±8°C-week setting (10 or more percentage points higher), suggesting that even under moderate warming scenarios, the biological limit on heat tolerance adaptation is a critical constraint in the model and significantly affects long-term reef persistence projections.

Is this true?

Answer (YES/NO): NO